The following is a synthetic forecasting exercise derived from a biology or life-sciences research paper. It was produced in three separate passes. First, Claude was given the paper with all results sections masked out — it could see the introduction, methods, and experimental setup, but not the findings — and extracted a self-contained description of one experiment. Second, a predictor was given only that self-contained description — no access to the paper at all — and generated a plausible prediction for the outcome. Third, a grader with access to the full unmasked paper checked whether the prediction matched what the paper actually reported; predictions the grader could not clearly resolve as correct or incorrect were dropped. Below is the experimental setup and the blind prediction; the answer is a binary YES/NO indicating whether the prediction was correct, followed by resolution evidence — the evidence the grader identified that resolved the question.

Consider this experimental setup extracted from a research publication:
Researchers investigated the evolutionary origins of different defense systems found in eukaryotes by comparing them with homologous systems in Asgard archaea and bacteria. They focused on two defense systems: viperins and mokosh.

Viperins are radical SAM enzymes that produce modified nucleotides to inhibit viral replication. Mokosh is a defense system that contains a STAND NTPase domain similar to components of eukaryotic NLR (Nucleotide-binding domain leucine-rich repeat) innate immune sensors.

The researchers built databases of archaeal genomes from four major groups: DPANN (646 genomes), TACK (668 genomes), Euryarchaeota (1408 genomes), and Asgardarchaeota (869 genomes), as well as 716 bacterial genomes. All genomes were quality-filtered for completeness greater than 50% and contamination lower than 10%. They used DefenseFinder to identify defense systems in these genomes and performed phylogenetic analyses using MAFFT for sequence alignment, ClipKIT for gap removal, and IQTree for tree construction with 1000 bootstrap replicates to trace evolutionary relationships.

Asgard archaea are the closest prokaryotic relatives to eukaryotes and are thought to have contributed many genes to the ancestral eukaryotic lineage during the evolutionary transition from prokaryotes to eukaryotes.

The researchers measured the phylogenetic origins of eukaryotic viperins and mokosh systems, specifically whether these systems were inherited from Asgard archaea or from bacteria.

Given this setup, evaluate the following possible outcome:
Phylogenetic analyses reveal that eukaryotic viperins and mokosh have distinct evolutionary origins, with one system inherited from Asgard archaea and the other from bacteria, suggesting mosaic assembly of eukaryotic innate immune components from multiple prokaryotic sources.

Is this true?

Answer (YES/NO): YES